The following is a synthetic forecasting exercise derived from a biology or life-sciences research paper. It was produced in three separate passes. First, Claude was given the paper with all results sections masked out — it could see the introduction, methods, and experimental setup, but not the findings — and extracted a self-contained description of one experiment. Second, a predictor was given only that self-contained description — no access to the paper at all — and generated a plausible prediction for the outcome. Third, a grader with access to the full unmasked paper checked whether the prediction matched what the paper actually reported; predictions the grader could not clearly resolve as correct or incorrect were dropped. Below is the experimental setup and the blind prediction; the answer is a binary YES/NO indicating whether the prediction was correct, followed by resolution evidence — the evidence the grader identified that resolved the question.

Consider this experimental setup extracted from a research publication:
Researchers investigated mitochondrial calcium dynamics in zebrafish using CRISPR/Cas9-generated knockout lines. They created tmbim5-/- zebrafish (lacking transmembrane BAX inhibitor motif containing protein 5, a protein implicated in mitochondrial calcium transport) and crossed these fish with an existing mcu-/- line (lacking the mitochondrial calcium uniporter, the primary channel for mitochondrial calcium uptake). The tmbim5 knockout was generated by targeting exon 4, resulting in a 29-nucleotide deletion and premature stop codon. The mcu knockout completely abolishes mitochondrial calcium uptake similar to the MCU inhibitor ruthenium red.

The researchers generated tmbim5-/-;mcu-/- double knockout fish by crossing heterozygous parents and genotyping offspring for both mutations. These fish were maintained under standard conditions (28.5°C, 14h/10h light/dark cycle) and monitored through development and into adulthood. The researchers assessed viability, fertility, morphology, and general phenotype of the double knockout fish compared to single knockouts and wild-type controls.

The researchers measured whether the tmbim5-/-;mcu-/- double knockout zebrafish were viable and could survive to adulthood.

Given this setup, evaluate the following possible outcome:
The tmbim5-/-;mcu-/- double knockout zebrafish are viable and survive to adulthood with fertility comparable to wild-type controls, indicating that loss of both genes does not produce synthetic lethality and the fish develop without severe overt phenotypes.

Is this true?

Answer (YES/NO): NO